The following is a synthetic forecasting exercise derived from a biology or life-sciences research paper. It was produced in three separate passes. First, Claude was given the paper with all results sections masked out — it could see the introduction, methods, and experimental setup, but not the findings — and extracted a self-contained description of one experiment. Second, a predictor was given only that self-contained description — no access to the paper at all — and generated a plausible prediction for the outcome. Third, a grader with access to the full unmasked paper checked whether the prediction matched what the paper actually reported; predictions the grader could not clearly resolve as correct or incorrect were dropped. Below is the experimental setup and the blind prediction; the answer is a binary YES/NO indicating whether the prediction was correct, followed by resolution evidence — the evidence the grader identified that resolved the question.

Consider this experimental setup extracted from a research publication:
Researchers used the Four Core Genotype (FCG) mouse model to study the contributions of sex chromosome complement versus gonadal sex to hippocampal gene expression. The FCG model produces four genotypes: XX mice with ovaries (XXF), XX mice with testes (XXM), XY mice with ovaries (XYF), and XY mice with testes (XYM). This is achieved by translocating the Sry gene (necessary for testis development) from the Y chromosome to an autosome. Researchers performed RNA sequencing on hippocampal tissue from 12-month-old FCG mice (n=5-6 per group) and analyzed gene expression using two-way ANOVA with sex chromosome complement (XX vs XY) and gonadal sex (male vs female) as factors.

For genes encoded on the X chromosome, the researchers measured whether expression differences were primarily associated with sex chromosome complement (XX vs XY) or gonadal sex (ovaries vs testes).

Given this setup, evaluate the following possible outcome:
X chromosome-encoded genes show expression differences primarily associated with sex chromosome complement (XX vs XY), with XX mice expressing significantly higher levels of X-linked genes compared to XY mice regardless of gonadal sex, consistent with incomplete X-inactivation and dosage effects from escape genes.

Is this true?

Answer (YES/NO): NO